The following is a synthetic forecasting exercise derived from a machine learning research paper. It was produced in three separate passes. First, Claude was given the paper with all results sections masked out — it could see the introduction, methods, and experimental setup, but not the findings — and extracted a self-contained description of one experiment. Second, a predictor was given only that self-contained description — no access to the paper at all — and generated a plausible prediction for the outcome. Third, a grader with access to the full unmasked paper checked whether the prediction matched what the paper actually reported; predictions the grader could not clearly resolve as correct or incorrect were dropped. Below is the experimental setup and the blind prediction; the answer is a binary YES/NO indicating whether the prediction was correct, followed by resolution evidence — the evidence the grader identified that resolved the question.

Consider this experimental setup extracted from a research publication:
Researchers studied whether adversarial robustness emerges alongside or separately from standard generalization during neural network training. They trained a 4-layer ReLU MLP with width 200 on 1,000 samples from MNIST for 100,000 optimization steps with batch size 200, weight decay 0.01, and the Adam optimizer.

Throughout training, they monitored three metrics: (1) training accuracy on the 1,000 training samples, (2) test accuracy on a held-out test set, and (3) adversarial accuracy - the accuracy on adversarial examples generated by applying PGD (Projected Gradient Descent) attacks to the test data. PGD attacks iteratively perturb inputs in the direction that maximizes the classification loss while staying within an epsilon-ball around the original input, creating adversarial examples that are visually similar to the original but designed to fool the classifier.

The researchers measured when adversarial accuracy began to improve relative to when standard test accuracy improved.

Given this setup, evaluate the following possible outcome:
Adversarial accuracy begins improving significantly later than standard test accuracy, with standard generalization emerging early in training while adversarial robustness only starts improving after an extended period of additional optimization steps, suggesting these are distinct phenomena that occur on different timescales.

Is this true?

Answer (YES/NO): YES